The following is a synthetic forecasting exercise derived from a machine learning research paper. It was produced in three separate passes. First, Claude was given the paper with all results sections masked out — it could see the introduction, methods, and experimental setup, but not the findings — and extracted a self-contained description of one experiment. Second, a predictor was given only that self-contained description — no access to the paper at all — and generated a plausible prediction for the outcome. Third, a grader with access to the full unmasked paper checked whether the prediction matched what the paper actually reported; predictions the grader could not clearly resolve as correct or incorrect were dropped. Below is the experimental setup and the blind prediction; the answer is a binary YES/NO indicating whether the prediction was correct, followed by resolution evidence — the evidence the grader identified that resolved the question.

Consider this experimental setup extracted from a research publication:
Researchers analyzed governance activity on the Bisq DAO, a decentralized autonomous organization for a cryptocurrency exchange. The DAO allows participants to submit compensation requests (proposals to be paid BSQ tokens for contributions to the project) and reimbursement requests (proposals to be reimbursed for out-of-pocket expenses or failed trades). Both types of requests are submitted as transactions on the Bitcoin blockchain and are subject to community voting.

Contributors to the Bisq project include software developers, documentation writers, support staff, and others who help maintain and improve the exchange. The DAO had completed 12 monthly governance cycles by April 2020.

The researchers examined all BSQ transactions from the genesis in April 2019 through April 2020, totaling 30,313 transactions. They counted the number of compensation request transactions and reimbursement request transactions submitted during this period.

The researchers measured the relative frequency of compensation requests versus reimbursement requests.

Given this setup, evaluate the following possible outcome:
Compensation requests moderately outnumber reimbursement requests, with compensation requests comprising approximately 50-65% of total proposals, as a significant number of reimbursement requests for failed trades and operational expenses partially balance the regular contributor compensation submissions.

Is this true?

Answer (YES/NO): NO